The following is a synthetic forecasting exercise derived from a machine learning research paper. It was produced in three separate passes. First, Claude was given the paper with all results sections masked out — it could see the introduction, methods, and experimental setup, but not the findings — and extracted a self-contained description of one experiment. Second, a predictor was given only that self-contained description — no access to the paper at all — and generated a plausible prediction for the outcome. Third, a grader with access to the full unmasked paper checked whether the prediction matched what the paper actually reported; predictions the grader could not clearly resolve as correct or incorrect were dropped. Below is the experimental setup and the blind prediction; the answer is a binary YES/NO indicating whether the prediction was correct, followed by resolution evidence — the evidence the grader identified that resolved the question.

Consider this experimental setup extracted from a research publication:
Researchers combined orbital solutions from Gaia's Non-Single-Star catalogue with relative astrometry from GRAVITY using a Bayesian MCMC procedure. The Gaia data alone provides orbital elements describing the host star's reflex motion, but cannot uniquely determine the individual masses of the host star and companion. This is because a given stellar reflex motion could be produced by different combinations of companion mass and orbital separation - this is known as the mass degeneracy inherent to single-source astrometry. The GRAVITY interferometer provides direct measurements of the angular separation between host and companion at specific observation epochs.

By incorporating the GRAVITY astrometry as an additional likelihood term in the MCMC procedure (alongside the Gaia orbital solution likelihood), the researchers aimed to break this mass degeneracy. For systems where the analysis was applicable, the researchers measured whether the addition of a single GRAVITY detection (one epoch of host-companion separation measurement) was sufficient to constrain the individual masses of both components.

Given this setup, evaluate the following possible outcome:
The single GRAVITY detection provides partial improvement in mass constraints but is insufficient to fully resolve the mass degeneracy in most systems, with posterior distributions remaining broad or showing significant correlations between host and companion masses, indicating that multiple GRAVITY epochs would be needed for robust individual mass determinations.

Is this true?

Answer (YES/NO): NO